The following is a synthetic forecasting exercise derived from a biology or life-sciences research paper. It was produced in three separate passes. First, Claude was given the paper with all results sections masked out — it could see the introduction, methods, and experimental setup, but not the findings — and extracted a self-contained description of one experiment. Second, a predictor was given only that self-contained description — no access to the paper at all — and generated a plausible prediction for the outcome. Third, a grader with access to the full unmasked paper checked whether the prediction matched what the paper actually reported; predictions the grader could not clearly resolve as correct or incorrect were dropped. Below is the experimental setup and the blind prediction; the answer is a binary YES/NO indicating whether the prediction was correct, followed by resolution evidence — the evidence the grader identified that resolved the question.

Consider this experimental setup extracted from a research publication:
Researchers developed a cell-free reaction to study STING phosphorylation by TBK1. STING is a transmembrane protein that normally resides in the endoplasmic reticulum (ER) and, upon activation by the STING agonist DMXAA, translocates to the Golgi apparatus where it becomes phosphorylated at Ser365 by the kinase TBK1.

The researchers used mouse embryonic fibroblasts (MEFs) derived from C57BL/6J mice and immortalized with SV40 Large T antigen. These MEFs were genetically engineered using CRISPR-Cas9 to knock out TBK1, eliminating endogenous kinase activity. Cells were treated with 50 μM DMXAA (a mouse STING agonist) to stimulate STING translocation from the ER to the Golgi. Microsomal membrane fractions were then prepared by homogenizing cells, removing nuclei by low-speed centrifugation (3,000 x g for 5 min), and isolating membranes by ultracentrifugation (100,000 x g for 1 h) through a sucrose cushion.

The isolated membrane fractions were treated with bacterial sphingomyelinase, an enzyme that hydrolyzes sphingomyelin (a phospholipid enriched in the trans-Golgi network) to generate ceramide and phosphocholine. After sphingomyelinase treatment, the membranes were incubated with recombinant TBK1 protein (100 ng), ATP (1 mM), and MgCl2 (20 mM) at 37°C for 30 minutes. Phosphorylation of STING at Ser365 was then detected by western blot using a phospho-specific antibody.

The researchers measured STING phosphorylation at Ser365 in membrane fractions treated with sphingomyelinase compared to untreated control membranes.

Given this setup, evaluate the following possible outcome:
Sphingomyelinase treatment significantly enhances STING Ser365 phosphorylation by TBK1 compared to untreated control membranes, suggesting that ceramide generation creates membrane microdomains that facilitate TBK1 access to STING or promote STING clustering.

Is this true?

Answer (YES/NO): NO